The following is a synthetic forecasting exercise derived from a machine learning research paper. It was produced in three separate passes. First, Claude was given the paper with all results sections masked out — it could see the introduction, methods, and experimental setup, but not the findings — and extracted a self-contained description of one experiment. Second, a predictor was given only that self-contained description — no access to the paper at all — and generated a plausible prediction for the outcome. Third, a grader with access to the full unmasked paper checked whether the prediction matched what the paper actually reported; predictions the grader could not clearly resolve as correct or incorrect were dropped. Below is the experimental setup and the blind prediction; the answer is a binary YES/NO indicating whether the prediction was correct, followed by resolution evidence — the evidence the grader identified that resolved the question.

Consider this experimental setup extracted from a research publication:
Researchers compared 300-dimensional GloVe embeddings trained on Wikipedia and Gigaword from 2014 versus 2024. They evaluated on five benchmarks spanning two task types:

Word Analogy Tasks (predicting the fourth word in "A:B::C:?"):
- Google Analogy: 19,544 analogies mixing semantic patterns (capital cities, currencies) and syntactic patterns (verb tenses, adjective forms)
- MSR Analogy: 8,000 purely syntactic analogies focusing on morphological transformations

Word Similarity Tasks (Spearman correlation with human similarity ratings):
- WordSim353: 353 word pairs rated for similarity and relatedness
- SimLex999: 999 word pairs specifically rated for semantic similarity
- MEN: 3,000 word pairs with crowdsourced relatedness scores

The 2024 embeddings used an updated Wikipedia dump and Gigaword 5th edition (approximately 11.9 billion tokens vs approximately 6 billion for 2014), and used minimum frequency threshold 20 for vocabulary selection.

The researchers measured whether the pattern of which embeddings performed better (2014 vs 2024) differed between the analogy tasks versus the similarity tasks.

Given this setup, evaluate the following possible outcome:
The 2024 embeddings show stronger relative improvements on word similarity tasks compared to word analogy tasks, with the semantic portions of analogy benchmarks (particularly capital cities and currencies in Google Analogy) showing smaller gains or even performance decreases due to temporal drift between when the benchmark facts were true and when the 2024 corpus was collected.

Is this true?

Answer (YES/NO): NO